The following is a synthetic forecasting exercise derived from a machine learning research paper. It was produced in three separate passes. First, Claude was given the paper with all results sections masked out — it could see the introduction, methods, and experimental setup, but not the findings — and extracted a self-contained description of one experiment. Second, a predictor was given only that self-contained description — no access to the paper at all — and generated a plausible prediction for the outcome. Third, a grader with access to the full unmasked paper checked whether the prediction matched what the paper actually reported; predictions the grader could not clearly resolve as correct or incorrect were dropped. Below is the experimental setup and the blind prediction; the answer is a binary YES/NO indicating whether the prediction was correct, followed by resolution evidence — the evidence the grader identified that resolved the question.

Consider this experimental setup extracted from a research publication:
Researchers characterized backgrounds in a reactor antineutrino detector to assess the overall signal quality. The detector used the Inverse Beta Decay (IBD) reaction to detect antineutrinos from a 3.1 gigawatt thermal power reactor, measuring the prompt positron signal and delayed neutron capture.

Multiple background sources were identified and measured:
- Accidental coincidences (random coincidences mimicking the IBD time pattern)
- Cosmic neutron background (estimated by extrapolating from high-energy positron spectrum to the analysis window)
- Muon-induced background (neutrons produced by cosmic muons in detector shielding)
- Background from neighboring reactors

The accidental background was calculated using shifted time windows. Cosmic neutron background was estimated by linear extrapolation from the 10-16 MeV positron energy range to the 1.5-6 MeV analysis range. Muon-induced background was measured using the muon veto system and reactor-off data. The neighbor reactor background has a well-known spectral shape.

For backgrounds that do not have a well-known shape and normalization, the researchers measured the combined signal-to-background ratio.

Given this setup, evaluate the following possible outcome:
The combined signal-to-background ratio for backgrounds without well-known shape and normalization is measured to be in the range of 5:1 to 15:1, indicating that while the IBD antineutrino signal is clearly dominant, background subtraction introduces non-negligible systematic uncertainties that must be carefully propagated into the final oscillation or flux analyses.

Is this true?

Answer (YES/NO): NO